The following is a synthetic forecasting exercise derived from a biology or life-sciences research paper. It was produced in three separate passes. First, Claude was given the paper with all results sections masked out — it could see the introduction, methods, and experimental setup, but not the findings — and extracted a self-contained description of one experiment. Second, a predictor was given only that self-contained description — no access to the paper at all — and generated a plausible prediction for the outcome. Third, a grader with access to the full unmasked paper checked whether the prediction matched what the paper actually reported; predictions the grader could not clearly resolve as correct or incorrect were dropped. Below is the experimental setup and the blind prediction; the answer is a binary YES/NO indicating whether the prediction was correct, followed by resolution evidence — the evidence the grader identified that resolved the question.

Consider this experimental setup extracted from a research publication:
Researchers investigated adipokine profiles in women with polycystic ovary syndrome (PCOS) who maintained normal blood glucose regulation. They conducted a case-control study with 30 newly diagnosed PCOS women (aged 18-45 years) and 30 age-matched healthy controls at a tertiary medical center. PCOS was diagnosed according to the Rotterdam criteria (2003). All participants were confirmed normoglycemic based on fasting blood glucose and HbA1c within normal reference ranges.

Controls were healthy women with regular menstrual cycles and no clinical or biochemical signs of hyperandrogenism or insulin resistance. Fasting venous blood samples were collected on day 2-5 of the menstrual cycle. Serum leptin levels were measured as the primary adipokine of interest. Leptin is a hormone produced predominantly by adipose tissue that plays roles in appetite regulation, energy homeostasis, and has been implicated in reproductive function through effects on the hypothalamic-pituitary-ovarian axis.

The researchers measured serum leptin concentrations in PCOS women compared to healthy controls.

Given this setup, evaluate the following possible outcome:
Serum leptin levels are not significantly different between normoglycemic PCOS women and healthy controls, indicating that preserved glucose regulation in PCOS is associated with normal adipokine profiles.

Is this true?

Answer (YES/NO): NO